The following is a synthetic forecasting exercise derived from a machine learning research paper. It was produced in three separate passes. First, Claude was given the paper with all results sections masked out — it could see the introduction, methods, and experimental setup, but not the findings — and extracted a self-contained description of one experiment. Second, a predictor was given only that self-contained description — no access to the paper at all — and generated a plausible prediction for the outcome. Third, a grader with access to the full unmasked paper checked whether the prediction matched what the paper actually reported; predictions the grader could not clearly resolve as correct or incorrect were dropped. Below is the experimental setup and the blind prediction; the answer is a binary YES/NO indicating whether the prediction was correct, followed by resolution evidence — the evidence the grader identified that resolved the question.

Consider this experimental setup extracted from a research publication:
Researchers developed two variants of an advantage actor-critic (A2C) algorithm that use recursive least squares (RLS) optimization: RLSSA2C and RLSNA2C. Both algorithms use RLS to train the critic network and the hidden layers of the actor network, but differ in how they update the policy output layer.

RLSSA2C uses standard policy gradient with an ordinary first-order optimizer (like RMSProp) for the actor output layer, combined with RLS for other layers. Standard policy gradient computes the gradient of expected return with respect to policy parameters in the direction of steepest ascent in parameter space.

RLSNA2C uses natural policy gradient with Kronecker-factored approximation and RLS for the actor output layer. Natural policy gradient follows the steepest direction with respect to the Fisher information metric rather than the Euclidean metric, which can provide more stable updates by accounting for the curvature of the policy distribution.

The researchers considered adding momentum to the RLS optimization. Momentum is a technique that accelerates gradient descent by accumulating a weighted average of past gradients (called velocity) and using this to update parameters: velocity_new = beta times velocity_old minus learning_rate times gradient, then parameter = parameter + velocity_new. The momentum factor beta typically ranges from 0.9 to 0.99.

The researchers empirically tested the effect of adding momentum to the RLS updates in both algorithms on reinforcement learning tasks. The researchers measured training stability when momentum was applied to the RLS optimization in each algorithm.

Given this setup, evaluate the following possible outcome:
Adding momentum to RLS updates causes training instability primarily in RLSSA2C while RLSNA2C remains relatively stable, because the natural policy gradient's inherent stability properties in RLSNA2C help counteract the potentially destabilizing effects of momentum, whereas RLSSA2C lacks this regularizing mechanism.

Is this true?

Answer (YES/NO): NO